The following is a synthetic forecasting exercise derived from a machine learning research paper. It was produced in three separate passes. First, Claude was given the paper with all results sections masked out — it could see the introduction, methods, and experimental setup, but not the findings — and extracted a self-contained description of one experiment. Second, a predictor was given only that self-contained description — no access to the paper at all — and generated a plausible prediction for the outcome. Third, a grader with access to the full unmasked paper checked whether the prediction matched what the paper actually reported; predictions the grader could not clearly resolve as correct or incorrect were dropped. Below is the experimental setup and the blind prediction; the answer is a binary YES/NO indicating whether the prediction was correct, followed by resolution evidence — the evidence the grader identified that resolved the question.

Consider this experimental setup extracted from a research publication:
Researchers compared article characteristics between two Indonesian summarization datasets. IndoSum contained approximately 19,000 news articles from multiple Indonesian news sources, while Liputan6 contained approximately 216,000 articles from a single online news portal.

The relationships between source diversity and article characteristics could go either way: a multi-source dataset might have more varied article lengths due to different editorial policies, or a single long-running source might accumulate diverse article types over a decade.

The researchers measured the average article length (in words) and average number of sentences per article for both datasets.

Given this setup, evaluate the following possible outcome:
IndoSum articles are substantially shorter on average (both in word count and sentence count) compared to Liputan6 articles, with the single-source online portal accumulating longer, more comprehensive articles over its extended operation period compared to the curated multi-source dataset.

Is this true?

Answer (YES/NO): NO